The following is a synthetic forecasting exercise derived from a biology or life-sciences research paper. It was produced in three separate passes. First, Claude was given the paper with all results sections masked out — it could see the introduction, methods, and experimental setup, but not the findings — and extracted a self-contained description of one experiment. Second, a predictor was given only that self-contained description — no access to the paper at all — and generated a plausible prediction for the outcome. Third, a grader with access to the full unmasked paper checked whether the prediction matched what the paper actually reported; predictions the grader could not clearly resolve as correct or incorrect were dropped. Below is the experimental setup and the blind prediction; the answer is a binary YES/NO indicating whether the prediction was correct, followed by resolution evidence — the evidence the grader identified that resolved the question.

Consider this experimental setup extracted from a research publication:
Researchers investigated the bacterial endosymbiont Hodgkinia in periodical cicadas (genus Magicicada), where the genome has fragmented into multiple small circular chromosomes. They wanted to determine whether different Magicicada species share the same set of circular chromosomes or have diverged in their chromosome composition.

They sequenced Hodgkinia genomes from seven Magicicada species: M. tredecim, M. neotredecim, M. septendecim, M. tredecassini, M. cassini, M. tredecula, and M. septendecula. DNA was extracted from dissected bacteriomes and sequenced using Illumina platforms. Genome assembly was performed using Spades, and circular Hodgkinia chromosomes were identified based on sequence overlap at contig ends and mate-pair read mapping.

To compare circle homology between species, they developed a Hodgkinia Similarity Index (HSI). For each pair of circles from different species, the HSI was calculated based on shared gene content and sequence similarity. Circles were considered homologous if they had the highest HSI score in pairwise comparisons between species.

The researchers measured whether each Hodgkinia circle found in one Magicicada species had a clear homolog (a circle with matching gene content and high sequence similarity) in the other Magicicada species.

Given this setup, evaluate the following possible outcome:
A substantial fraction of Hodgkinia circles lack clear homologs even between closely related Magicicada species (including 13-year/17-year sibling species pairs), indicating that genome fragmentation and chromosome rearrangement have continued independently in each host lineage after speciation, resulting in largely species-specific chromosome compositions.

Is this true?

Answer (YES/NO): NO